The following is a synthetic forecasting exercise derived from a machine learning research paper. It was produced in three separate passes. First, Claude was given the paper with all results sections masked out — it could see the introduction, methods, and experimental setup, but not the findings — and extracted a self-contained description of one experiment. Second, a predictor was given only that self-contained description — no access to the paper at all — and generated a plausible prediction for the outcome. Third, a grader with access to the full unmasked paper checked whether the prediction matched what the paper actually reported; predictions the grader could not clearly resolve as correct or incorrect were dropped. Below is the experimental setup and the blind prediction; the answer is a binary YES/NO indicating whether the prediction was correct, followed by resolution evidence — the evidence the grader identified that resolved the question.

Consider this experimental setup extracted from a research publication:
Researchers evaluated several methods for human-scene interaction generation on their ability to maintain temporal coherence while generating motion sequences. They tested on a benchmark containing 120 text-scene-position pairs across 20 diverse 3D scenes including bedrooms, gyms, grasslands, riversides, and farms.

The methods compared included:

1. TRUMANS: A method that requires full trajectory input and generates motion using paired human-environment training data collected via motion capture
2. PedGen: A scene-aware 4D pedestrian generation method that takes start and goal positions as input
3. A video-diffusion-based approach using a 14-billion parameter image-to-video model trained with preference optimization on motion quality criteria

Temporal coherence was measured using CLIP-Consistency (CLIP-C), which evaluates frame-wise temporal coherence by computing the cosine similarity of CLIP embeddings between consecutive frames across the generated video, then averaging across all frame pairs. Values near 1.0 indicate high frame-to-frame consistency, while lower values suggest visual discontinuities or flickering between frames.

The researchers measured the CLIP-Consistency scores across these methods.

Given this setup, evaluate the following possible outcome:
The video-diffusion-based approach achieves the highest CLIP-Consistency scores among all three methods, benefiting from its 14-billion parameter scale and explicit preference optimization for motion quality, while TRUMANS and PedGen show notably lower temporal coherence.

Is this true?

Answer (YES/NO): NO